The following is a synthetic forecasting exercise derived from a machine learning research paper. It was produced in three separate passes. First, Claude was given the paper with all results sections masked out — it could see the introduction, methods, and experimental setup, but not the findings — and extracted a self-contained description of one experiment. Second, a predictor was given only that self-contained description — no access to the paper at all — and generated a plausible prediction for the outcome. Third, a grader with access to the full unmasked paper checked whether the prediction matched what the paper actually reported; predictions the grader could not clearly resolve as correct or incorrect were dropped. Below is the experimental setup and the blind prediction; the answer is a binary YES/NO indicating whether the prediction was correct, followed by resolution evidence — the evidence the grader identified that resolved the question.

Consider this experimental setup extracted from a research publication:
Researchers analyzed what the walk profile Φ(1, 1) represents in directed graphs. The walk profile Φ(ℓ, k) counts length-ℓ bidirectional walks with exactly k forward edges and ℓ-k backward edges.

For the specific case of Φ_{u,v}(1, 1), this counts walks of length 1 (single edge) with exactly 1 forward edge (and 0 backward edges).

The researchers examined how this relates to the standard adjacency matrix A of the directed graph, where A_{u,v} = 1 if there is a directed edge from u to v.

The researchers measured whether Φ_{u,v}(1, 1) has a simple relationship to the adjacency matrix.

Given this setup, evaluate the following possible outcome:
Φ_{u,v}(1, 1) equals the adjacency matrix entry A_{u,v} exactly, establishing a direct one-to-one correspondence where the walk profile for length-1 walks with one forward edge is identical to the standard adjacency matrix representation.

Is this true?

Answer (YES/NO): YES